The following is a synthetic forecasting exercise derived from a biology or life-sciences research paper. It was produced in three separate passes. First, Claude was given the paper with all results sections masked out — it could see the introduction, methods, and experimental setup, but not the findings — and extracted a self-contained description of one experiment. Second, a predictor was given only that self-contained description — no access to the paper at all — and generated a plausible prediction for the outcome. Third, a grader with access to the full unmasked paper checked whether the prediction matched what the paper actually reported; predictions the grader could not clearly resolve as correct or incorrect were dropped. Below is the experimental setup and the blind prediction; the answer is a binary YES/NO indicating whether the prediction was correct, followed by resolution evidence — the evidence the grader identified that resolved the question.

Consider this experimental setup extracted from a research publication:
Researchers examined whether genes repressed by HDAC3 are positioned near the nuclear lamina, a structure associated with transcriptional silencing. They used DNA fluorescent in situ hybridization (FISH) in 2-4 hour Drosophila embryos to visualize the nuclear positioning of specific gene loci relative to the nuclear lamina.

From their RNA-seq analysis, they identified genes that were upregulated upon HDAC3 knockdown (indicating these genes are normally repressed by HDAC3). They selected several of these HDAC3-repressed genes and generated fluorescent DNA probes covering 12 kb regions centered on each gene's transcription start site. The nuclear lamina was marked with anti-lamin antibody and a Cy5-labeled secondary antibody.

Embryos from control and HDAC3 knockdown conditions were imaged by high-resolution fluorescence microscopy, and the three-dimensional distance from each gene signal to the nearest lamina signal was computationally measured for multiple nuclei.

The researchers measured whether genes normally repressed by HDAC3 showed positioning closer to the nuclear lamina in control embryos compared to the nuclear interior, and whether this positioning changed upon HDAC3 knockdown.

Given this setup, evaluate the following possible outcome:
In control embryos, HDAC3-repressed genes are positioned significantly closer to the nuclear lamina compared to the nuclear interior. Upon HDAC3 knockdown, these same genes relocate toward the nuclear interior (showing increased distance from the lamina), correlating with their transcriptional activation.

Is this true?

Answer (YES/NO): NO